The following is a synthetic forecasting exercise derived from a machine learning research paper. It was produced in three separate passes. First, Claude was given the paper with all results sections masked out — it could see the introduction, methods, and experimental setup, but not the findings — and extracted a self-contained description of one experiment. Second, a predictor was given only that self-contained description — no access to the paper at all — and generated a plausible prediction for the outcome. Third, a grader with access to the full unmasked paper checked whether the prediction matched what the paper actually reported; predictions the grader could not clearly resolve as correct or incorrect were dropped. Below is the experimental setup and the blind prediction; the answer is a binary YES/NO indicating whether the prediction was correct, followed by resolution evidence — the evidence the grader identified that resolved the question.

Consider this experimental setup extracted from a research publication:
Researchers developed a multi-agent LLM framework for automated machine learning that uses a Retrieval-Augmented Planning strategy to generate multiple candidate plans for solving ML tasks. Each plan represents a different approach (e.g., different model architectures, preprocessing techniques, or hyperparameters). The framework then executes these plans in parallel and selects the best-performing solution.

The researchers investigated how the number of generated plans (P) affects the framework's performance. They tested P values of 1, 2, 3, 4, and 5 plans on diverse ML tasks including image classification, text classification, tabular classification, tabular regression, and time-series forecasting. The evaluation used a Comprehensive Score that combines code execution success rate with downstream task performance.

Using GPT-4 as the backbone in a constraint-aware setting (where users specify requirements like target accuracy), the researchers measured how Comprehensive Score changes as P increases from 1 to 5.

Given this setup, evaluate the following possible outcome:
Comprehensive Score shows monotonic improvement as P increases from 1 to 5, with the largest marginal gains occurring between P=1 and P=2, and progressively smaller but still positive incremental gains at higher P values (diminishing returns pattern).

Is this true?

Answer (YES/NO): NO